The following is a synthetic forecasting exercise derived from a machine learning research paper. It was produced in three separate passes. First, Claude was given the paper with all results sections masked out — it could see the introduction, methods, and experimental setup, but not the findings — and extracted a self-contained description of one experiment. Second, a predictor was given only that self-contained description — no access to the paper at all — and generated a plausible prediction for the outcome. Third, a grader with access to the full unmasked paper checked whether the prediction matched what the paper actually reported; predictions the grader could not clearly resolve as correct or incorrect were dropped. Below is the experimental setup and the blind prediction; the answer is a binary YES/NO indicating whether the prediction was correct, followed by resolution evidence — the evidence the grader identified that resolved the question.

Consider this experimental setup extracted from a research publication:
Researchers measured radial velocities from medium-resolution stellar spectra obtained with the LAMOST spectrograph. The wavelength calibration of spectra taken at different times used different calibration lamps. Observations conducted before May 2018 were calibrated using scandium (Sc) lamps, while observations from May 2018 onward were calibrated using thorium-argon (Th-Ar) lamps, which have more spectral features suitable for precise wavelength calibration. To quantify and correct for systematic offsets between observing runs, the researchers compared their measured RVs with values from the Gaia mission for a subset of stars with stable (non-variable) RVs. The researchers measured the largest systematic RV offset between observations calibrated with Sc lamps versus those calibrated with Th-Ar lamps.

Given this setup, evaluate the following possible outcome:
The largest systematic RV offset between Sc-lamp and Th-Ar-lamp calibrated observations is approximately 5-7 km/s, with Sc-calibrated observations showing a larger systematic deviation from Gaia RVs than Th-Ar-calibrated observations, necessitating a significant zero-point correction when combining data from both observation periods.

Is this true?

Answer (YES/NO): YES